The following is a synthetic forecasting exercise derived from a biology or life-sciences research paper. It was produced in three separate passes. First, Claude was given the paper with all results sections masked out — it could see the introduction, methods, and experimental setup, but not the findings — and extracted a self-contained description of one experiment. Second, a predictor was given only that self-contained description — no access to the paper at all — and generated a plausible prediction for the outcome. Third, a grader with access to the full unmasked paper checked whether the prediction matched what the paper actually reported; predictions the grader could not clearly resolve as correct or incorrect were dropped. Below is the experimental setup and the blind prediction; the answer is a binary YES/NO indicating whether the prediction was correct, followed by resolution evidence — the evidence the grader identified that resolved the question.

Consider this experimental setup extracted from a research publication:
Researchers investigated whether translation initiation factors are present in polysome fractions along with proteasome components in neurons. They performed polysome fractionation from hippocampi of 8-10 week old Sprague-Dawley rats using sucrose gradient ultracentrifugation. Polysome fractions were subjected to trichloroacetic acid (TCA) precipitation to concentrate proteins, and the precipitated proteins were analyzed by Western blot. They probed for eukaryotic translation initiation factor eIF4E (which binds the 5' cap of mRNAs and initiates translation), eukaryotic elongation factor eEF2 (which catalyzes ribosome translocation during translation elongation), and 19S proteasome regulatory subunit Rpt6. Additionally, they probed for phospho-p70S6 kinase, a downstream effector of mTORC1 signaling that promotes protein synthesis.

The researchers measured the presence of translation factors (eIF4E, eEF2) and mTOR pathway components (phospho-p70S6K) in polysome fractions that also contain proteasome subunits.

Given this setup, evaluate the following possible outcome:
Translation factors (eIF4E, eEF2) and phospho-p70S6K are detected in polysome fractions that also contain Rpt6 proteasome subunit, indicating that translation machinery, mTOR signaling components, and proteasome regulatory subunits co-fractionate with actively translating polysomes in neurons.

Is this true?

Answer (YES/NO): NO